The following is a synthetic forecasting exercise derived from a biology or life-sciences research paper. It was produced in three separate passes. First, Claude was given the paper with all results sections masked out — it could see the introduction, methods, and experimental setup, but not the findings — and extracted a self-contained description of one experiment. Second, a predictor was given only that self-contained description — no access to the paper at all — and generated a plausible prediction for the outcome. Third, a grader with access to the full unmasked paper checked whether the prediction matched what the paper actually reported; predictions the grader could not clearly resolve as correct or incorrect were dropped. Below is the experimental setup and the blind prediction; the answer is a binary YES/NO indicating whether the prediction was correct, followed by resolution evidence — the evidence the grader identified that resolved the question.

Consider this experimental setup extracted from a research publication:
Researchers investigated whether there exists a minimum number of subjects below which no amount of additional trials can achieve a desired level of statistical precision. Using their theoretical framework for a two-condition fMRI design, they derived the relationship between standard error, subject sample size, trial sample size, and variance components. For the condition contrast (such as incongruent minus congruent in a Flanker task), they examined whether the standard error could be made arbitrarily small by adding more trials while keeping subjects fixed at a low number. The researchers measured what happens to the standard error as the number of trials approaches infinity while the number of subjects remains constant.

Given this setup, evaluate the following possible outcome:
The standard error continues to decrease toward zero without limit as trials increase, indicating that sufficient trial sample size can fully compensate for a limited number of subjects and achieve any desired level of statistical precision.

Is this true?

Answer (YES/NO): NO